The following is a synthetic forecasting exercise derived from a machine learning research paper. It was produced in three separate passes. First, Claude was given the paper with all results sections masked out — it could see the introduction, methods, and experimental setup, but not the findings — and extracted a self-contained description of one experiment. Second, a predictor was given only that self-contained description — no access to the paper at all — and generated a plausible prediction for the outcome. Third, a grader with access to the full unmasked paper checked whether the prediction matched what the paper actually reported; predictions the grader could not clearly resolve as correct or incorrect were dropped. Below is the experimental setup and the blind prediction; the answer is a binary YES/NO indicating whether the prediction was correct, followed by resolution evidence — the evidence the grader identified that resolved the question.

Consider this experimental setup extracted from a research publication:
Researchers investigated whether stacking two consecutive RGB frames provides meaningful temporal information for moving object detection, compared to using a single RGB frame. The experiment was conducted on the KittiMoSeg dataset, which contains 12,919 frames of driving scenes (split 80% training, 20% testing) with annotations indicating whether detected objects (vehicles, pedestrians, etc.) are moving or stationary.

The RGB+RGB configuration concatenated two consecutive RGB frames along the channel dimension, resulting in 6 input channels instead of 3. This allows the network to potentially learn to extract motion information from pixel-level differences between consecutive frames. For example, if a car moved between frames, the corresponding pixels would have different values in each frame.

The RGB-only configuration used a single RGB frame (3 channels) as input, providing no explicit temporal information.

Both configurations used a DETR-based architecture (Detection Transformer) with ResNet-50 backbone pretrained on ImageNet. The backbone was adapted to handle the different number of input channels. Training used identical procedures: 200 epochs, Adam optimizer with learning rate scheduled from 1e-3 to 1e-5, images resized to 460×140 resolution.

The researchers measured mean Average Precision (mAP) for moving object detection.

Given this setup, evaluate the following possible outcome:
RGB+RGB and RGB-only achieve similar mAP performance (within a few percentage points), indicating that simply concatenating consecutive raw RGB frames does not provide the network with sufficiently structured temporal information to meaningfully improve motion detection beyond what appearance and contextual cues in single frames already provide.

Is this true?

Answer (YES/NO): NO